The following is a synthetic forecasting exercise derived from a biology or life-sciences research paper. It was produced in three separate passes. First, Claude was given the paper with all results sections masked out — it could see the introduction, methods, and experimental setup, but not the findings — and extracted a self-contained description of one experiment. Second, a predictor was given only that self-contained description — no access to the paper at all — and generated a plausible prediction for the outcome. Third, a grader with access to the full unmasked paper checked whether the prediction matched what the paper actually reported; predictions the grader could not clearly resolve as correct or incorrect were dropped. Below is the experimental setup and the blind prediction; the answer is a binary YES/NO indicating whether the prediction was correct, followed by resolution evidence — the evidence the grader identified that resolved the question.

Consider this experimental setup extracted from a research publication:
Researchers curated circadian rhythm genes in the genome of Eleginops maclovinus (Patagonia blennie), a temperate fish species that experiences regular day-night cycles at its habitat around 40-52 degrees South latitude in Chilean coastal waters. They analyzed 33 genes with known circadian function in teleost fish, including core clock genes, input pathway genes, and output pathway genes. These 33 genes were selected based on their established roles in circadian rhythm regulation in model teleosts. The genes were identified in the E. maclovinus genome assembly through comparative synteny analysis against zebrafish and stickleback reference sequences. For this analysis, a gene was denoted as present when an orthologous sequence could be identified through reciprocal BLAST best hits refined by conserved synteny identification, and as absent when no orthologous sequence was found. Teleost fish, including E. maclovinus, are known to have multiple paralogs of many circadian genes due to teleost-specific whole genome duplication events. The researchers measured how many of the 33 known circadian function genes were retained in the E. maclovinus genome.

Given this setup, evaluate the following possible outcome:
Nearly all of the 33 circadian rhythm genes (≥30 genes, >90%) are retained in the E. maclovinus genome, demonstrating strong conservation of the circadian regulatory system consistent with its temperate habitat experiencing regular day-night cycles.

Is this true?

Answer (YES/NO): NO